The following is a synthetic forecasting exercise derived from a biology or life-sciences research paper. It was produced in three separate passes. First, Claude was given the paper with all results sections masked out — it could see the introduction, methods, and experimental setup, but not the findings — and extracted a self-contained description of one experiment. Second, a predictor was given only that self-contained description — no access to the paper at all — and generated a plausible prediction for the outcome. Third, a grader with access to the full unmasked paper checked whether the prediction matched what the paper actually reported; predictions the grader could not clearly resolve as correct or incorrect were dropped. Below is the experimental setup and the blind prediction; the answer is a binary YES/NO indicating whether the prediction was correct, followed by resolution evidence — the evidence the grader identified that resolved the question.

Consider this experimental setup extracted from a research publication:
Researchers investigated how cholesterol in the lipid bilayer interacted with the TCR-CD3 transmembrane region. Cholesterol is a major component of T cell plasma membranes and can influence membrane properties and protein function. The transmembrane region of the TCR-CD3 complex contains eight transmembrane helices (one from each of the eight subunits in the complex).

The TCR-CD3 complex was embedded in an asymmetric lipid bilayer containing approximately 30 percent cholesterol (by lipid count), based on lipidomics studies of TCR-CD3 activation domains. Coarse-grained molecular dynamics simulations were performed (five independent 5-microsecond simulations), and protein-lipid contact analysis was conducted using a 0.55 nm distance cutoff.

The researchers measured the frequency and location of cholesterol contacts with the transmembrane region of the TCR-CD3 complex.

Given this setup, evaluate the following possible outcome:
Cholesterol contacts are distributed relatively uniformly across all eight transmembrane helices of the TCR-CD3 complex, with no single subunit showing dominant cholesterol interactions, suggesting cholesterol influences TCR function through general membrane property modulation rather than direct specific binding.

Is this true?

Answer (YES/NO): NO